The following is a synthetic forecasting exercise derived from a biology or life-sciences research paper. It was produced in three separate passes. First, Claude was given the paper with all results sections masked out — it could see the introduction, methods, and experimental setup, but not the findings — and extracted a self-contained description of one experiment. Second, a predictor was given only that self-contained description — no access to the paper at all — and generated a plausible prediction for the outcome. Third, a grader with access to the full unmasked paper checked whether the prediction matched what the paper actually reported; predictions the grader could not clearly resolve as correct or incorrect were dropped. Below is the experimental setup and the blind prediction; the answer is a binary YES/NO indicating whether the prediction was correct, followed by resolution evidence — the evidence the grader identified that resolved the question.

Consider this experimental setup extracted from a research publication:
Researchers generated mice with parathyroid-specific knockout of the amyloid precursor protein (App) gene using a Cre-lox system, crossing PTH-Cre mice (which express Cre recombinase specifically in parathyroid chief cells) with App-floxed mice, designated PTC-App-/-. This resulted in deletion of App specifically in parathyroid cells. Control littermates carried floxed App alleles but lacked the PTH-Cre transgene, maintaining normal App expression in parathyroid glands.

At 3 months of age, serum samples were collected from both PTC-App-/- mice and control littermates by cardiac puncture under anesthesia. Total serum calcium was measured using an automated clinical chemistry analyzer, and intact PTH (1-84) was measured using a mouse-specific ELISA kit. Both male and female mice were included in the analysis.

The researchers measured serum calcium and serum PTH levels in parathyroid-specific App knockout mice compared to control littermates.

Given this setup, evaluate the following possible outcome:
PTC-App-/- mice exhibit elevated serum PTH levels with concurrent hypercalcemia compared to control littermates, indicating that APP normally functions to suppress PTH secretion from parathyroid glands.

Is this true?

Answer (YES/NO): NO